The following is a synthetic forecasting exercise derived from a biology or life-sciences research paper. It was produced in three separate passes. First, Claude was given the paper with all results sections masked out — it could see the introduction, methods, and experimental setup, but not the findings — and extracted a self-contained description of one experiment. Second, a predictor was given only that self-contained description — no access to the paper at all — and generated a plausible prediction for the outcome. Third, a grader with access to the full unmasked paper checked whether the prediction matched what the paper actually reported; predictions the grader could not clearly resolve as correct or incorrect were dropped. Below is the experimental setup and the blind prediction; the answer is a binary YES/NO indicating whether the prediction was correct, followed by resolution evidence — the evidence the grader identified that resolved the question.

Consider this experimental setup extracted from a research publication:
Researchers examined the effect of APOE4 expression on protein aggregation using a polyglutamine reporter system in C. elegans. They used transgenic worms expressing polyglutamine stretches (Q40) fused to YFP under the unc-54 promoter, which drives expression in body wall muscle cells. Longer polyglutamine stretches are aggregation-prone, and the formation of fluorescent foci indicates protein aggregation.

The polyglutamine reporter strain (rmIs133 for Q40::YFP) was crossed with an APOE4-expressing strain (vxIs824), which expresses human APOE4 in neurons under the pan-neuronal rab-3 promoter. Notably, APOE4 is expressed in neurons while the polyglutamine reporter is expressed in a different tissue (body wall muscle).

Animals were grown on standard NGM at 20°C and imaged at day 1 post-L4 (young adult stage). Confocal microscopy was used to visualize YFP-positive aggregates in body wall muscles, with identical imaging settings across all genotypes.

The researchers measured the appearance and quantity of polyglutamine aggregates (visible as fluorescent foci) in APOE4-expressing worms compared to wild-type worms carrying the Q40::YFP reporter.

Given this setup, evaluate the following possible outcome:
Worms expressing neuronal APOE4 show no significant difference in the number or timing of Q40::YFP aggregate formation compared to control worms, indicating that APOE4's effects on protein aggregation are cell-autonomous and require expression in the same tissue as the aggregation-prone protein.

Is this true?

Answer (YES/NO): NO